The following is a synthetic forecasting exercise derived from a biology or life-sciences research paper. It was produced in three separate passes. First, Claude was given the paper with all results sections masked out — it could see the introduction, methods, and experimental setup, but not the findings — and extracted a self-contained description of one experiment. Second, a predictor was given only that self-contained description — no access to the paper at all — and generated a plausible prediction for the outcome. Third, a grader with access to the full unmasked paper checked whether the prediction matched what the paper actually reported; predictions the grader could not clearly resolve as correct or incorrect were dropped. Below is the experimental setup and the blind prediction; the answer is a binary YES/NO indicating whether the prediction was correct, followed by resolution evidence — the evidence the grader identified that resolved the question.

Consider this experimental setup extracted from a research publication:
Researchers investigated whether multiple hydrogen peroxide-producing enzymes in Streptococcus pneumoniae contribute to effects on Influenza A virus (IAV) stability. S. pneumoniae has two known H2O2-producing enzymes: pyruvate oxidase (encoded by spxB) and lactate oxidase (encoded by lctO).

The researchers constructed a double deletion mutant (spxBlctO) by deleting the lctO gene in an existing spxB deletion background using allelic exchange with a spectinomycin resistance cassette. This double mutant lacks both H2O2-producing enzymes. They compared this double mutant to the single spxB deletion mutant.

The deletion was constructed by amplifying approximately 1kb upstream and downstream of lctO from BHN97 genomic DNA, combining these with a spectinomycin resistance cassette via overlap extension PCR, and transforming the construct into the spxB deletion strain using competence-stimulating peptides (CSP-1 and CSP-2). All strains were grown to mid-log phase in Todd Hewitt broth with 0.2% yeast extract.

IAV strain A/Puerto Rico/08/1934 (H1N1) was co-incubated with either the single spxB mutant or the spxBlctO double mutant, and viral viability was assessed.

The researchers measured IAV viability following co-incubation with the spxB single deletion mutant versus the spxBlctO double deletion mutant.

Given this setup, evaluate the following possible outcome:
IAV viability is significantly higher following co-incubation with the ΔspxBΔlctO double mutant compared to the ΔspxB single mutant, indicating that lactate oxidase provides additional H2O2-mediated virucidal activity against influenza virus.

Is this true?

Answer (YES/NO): YES